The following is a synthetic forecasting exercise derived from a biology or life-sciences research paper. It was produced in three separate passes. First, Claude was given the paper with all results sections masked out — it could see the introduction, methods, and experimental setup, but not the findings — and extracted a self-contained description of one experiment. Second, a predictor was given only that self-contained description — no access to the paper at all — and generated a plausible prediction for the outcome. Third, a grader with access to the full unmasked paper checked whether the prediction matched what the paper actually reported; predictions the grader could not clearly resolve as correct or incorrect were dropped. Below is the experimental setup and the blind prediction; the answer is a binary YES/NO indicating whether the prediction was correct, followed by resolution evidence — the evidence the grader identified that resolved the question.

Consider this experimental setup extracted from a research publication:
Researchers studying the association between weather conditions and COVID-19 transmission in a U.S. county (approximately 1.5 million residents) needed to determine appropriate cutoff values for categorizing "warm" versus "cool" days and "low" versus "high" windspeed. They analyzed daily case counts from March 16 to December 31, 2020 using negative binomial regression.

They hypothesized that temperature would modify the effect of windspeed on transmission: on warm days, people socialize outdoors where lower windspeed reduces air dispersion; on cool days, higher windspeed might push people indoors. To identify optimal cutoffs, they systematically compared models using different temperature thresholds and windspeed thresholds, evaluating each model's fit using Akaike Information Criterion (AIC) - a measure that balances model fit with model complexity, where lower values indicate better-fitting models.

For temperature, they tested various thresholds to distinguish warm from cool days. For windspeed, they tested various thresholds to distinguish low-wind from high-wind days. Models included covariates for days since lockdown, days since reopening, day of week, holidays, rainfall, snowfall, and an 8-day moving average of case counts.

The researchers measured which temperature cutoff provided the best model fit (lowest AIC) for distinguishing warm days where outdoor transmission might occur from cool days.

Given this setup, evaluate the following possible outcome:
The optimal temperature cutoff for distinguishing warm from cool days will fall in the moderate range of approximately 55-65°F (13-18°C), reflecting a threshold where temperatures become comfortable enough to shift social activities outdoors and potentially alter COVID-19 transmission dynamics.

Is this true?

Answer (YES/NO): YES